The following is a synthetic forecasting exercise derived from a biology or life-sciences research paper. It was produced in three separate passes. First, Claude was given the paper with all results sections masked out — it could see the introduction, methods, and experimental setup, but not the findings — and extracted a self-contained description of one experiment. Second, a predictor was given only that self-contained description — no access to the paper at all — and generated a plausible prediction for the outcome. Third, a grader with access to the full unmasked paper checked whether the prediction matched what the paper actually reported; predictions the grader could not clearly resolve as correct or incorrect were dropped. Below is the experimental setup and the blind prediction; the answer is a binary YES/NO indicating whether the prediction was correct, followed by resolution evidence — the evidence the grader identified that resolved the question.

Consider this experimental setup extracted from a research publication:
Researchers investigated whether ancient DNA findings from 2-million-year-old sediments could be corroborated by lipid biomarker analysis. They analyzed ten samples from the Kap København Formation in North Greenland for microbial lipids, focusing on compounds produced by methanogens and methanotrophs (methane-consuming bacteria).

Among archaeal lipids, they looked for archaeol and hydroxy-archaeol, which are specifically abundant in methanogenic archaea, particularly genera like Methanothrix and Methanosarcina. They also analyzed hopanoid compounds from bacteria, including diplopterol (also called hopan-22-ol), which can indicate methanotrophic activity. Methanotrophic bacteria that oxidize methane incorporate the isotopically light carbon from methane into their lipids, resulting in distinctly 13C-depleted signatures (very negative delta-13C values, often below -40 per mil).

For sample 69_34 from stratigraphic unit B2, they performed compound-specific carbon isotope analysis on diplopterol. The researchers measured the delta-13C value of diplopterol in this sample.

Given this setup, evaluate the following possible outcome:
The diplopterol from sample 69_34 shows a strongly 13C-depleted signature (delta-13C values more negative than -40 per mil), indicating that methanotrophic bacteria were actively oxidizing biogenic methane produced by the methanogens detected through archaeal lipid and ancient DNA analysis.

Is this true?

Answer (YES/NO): YES